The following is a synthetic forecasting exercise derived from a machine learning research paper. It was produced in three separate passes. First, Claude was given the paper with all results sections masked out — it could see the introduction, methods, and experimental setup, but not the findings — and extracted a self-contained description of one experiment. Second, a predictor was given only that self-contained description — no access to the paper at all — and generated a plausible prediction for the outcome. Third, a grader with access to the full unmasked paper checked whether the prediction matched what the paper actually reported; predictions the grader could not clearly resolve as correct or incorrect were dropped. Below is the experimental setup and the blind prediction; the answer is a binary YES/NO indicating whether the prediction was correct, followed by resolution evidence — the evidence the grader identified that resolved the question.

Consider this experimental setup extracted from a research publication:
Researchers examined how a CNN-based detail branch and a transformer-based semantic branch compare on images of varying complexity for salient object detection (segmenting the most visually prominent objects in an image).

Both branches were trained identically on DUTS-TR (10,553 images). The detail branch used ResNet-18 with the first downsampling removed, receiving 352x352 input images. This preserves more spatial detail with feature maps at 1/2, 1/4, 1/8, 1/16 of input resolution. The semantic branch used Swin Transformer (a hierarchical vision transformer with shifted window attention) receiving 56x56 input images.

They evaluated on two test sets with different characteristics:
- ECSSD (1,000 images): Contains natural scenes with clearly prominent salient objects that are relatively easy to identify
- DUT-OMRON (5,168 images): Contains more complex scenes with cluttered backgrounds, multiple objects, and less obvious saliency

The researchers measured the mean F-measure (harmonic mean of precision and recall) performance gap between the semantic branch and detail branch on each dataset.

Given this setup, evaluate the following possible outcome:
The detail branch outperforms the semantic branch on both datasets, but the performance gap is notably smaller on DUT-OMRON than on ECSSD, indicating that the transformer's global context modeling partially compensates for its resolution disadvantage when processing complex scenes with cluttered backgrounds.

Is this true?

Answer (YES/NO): NO